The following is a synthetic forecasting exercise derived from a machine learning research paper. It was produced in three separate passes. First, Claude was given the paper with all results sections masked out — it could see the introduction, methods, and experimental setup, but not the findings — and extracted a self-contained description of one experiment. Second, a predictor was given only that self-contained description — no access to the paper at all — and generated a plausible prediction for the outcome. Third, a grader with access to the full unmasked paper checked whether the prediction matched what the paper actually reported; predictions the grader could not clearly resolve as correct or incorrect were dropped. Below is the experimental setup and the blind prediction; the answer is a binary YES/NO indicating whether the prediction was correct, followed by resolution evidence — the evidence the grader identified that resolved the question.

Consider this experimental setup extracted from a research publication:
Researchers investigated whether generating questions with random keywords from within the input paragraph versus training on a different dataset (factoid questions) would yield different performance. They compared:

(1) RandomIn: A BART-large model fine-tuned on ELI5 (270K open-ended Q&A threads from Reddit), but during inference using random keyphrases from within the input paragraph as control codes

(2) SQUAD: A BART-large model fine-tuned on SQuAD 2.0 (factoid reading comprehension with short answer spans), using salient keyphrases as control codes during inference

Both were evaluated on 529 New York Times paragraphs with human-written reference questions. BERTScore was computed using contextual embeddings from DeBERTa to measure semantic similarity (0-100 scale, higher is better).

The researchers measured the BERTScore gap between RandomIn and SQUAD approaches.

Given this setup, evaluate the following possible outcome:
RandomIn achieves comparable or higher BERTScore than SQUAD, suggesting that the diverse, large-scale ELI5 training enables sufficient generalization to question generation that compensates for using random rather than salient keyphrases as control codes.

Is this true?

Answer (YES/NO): YES